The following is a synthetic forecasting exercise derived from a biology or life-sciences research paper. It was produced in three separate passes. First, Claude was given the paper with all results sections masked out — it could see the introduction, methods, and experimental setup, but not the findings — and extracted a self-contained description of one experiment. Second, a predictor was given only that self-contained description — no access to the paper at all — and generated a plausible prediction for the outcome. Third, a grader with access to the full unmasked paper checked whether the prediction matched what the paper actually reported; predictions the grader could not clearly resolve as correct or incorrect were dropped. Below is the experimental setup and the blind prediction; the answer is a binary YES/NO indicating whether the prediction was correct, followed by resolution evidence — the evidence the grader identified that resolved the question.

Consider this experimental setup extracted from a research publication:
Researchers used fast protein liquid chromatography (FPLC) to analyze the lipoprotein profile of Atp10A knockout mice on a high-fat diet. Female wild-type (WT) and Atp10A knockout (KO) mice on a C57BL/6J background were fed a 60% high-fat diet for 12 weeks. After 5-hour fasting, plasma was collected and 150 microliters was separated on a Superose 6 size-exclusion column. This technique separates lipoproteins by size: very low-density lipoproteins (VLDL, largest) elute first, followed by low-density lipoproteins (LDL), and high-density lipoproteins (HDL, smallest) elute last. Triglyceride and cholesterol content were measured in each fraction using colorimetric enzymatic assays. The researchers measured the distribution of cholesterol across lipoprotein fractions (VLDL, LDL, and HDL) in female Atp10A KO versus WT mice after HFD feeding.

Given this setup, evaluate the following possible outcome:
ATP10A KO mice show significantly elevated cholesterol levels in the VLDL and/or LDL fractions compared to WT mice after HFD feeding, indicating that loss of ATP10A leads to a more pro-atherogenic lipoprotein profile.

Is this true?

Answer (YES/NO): NO